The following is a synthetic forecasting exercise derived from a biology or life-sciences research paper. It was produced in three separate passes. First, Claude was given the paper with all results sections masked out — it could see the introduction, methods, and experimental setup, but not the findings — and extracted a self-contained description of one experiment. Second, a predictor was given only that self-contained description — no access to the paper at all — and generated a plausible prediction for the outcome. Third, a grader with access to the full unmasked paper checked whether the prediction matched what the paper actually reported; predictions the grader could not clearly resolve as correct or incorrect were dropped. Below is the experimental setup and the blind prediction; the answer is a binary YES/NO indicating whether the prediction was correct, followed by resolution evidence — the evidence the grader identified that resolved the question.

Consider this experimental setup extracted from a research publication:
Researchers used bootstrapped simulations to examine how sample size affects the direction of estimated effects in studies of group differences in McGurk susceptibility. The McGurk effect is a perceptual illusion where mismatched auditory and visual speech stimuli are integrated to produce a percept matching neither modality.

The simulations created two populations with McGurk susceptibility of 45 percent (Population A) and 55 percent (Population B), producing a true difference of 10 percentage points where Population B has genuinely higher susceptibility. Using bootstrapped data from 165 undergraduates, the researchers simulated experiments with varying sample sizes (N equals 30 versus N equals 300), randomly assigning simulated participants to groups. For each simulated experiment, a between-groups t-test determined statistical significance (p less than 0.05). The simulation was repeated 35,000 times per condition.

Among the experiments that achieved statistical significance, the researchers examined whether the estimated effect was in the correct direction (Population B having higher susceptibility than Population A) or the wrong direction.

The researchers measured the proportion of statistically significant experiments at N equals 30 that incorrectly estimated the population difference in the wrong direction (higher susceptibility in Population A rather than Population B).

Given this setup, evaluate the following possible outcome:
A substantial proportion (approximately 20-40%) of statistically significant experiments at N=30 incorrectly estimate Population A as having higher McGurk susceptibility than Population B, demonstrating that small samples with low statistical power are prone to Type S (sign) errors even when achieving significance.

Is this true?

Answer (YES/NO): NO